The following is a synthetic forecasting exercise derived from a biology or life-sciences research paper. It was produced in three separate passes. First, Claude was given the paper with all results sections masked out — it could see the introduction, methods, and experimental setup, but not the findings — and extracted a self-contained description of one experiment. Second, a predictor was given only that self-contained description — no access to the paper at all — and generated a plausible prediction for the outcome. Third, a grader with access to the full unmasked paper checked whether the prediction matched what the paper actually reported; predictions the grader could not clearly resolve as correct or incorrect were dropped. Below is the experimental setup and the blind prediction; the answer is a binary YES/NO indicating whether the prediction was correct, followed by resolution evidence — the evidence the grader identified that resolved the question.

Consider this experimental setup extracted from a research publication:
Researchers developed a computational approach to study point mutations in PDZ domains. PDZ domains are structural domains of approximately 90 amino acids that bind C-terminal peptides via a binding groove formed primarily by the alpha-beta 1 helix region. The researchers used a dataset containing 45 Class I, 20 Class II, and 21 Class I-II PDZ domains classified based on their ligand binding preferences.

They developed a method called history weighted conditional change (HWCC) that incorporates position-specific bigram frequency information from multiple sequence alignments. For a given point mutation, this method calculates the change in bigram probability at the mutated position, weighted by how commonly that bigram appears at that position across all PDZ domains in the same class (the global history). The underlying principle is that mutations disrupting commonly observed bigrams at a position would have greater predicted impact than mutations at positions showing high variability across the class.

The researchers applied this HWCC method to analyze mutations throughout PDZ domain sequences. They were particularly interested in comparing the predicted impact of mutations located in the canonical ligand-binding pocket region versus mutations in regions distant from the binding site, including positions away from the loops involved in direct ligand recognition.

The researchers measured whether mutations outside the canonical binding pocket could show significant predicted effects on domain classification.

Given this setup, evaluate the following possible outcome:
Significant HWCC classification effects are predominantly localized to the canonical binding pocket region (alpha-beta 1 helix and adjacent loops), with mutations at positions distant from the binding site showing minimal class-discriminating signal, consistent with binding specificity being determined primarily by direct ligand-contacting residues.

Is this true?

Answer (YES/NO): NO